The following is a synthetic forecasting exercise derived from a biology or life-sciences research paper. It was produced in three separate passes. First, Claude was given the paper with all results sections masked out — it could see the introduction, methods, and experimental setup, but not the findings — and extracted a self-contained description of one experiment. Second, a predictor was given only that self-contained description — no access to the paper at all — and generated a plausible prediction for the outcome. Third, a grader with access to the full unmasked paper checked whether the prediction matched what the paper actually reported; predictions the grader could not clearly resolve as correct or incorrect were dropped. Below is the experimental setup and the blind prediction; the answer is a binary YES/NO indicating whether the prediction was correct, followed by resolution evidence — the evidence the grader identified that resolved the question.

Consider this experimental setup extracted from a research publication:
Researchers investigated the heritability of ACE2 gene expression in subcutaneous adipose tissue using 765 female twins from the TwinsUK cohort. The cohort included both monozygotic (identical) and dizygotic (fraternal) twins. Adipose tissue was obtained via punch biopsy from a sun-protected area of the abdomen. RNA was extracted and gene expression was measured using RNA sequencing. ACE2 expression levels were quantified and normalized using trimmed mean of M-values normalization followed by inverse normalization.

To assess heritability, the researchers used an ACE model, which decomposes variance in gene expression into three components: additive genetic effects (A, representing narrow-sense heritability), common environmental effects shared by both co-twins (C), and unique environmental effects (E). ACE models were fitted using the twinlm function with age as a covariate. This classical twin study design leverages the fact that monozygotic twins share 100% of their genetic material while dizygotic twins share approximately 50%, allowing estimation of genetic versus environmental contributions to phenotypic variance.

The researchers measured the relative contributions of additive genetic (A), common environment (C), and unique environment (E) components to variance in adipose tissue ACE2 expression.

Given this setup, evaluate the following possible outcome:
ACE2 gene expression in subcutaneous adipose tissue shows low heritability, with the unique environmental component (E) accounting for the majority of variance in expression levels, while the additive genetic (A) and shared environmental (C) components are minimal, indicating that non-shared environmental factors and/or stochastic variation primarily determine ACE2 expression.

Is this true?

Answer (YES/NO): NO